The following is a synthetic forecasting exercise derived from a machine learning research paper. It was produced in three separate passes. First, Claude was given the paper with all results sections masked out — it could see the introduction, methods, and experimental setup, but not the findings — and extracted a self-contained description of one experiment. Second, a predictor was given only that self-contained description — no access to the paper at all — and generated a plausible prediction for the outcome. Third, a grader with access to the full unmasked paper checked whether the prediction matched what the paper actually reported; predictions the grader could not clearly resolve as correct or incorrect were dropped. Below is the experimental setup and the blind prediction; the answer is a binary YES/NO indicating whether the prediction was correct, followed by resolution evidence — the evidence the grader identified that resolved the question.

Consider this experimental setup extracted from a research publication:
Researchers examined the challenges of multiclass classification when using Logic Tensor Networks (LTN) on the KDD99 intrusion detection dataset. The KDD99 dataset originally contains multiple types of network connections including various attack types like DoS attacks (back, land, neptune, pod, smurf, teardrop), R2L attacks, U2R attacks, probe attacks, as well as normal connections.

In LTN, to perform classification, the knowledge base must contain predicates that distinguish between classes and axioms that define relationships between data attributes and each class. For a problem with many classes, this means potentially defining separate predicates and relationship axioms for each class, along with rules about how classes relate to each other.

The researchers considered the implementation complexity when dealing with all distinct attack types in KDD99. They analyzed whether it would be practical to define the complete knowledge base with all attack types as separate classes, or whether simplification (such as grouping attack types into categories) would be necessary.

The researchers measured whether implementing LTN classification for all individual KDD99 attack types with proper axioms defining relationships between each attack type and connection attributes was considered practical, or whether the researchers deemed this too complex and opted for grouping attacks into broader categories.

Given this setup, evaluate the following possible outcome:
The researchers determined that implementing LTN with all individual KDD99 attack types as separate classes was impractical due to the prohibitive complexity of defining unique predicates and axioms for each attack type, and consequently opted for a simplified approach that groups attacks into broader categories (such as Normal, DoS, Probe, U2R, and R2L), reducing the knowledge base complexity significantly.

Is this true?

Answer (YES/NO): NO